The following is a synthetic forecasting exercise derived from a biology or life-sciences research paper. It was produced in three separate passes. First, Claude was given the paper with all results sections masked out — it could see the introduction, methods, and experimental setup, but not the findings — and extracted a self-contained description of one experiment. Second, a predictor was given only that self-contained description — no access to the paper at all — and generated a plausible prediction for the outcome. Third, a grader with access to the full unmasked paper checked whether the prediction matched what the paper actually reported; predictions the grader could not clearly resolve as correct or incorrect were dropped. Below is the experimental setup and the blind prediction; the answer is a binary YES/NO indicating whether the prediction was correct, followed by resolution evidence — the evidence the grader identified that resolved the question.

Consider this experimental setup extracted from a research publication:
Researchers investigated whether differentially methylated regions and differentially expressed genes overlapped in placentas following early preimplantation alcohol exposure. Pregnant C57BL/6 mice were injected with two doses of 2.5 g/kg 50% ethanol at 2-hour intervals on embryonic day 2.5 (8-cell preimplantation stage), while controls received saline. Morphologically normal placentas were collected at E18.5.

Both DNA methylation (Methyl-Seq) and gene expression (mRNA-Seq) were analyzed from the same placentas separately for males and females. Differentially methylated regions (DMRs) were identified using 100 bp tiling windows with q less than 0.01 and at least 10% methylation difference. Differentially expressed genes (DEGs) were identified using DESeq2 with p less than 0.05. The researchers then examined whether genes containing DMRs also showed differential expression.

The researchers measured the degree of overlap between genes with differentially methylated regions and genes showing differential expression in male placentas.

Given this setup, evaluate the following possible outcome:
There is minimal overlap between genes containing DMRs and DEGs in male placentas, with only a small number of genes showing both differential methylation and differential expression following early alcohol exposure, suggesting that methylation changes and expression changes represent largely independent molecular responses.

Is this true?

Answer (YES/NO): YES